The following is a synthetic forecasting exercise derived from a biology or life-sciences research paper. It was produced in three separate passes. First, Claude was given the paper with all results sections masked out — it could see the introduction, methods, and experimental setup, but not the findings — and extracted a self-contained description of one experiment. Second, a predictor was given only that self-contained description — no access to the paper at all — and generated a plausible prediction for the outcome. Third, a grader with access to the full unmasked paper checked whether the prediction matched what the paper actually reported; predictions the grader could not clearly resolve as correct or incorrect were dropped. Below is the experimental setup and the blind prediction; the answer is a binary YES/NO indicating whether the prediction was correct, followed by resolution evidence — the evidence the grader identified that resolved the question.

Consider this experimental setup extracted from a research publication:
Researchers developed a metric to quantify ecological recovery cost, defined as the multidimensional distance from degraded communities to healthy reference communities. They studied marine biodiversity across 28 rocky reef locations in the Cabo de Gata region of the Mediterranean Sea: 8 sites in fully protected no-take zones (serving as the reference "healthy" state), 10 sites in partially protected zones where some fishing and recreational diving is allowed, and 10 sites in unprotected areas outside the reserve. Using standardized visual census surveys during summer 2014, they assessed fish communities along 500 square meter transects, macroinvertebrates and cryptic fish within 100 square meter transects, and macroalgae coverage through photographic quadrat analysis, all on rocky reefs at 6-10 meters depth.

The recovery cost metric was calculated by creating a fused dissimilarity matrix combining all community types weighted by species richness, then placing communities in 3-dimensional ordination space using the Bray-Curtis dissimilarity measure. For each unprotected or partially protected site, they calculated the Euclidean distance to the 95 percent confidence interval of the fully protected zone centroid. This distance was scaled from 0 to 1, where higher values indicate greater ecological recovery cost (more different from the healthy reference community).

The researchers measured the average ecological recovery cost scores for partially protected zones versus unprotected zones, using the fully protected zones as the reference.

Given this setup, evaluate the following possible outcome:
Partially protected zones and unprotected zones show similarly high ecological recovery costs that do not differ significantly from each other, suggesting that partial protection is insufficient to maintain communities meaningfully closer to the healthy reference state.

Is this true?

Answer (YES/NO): NO